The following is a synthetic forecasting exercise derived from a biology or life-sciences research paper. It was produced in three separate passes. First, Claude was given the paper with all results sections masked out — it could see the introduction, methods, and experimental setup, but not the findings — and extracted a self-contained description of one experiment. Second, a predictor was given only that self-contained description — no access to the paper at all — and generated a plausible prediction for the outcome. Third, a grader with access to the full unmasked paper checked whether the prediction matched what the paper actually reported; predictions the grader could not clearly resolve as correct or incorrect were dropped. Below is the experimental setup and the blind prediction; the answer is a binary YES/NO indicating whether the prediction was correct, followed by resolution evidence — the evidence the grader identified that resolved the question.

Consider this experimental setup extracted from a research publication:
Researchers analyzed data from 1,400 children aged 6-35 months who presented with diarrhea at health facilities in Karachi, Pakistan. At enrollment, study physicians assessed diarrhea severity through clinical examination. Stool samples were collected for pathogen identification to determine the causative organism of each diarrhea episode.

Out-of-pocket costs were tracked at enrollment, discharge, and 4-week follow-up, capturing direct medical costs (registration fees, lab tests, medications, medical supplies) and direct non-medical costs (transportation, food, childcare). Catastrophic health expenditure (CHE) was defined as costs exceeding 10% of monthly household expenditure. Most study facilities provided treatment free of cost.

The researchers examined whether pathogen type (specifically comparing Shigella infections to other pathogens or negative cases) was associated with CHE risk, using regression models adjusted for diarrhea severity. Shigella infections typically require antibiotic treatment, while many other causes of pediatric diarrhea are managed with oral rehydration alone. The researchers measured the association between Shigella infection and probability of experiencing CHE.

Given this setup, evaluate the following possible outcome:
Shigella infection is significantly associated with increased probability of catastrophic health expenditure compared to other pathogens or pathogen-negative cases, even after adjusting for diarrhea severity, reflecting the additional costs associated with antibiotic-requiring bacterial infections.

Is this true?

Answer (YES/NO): NO